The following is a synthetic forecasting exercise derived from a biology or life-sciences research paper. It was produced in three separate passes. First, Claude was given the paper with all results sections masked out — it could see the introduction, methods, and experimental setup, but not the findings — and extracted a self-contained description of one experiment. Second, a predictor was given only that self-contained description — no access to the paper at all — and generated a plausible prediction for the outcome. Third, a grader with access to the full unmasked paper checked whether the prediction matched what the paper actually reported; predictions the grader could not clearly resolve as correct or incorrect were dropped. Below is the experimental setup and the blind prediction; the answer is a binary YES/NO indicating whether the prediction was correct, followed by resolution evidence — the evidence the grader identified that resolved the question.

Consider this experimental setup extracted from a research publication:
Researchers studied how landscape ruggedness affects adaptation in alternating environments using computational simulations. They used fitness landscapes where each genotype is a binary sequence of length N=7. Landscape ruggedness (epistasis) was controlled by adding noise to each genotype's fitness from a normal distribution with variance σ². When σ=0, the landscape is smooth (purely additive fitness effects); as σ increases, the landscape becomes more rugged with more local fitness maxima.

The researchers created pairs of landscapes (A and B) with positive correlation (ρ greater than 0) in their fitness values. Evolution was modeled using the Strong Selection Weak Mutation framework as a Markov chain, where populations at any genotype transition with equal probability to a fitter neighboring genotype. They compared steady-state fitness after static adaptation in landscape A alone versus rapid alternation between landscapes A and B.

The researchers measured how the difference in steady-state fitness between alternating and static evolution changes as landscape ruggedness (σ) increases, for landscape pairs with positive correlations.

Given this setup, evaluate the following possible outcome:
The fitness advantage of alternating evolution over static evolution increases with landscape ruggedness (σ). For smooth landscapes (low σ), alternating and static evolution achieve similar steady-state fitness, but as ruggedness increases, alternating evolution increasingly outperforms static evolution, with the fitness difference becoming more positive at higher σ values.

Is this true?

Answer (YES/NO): YES